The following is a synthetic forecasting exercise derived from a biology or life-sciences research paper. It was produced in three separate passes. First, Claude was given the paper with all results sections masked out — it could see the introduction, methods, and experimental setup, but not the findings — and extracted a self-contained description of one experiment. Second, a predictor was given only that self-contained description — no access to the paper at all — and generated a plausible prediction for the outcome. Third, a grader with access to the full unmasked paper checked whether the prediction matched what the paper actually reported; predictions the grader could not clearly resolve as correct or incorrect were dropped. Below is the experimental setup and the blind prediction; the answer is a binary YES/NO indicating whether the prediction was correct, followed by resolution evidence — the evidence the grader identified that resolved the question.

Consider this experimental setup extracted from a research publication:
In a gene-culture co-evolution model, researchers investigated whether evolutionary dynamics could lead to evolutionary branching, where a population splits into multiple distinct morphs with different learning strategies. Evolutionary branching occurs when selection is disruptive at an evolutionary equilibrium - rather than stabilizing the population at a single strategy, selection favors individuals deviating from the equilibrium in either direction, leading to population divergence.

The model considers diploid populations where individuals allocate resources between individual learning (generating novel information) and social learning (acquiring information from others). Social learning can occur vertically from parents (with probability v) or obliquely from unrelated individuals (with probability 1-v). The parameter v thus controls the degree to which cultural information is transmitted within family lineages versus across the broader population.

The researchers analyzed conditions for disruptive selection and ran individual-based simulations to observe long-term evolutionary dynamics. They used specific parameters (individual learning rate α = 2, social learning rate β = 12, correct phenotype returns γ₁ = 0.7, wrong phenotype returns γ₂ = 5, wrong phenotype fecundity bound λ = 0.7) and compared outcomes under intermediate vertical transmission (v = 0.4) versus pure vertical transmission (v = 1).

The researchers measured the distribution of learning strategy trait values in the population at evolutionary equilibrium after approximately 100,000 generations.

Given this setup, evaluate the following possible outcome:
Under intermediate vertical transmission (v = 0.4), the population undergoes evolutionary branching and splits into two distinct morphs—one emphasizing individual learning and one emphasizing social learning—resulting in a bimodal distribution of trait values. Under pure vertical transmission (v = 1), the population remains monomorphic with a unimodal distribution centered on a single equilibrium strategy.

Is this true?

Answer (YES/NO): YES